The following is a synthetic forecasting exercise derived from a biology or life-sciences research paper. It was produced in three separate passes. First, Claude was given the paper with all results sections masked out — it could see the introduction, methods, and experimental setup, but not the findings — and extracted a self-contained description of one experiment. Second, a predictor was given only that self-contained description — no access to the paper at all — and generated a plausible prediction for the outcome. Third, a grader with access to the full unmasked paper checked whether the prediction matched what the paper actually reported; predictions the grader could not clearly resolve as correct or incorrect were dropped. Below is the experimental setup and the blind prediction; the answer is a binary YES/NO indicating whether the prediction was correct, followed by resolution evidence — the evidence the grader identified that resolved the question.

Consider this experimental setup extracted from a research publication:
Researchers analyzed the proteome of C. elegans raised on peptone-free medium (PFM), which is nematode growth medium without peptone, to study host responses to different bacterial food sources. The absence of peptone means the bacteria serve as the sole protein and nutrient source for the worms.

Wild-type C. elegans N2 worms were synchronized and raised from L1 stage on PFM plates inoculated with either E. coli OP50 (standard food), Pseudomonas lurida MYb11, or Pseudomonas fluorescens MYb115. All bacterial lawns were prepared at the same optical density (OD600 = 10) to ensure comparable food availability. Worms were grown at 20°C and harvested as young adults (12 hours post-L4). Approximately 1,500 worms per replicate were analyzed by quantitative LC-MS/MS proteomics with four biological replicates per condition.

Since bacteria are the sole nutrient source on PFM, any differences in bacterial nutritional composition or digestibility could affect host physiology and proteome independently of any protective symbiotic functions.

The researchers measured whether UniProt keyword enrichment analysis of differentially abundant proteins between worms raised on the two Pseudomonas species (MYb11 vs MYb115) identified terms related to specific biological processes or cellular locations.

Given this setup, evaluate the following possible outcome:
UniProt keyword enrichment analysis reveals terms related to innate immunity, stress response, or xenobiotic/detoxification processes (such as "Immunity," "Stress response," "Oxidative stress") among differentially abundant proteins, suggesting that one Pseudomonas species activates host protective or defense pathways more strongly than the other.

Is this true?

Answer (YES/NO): YES